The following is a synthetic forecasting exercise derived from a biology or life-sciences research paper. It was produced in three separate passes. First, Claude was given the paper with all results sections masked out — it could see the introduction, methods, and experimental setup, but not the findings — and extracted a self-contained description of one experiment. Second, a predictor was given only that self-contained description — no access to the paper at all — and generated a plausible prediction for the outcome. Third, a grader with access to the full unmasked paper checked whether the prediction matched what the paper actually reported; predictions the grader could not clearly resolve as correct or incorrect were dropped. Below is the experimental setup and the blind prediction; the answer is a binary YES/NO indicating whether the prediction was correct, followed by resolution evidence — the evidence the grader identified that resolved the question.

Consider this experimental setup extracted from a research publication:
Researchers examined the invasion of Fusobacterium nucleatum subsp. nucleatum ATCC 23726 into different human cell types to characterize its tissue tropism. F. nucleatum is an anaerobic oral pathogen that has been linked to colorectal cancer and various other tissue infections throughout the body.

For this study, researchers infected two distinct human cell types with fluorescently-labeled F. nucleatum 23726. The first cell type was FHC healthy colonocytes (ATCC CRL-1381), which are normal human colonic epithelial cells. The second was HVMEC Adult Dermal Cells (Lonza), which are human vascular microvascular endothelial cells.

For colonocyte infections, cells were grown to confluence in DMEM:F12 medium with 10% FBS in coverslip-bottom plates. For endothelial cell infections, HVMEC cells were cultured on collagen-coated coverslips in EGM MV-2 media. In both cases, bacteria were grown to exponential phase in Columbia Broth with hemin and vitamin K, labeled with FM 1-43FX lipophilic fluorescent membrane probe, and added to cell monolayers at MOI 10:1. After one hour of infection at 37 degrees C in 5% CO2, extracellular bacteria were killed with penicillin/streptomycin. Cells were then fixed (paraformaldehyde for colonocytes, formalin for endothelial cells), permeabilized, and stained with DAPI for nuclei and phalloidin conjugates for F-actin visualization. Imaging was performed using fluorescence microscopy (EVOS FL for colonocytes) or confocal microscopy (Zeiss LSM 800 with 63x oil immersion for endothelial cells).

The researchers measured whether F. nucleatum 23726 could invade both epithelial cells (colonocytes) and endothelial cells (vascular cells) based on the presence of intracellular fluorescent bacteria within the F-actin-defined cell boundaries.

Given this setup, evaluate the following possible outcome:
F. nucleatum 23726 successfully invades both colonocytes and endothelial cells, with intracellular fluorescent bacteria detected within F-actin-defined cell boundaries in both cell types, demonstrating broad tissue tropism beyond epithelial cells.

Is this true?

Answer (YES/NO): YES